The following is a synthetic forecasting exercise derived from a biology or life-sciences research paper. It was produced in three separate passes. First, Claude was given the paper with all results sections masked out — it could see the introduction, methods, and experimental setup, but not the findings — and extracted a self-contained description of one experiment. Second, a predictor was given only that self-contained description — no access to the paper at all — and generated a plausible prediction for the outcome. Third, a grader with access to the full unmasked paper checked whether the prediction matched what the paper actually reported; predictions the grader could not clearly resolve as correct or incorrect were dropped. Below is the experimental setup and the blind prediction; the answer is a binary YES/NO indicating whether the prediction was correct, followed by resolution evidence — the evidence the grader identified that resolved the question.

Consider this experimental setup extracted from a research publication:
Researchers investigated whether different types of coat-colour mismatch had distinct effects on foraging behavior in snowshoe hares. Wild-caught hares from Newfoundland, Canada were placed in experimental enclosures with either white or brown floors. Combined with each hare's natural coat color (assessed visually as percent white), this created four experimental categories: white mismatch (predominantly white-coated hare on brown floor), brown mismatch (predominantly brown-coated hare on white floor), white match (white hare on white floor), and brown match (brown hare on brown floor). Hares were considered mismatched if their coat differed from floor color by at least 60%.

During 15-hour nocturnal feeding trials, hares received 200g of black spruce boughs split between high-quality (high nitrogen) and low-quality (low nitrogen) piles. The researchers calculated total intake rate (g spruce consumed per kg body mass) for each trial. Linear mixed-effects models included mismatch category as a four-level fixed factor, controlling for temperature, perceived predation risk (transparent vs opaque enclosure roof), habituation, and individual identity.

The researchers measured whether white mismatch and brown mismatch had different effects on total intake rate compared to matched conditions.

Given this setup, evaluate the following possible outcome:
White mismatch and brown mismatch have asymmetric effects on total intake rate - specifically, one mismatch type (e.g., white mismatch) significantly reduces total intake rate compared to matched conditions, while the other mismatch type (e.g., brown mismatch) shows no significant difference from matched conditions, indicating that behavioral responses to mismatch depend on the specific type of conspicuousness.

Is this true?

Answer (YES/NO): NO